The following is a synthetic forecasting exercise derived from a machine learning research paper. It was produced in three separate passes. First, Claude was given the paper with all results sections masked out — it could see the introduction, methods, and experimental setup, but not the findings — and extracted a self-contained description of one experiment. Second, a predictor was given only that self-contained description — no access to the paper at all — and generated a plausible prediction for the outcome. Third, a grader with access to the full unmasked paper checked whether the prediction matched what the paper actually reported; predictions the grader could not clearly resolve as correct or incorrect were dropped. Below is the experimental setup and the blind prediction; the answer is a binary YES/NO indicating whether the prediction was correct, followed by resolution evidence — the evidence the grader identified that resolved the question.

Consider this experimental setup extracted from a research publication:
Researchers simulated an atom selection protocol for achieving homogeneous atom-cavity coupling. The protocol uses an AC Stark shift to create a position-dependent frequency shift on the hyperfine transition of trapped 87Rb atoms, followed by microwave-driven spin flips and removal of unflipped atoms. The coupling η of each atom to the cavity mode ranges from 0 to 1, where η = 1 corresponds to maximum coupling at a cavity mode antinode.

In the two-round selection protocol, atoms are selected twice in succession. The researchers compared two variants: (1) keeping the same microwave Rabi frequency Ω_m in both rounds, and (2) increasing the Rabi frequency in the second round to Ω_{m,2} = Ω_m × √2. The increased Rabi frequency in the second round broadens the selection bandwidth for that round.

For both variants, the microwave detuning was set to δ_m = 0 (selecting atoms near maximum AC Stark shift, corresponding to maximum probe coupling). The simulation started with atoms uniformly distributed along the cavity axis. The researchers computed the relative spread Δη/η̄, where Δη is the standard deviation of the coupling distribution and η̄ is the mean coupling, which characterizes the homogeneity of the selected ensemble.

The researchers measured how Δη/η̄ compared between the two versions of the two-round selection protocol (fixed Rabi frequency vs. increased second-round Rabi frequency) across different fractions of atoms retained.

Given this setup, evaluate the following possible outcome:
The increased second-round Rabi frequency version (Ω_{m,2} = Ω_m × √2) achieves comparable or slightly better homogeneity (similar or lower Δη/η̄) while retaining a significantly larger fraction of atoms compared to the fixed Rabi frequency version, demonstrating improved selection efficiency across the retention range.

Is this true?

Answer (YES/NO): NO